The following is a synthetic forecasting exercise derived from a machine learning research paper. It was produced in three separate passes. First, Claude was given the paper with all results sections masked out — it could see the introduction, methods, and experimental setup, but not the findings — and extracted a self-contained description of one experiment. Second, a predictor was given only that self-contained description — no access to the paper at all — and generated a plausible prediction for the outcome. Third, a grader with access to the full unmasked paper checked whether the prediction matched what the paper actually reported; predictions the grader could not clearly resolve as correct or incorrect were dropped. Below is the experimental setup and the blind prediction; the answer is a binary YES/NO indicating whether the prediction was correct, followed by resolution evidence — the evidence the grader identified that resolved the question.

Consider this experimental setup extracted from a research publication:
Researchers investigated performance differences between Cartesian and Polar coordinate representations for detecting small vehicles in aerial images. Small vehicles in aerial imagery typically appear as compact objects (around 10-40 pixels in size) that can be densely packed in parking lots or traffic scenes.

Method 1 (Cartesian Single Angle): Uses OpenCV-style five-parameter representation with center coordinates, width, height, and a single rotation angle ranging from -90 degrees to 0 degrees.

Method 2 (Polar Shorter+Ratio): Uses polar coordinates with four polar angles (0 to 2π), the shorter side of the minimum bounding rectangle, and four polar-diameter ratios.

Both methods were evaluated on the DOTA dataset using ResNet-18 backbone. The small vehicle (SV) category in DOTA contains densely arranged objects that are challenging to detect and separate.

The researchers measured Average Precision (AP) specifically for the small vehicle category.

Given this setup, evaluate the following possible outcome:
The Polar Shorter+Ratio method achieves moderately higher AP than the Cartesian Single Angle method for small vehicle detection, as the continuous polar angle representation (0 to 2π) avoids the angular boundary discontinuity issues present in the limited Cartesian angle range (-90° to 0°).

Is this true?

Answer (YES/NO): NO